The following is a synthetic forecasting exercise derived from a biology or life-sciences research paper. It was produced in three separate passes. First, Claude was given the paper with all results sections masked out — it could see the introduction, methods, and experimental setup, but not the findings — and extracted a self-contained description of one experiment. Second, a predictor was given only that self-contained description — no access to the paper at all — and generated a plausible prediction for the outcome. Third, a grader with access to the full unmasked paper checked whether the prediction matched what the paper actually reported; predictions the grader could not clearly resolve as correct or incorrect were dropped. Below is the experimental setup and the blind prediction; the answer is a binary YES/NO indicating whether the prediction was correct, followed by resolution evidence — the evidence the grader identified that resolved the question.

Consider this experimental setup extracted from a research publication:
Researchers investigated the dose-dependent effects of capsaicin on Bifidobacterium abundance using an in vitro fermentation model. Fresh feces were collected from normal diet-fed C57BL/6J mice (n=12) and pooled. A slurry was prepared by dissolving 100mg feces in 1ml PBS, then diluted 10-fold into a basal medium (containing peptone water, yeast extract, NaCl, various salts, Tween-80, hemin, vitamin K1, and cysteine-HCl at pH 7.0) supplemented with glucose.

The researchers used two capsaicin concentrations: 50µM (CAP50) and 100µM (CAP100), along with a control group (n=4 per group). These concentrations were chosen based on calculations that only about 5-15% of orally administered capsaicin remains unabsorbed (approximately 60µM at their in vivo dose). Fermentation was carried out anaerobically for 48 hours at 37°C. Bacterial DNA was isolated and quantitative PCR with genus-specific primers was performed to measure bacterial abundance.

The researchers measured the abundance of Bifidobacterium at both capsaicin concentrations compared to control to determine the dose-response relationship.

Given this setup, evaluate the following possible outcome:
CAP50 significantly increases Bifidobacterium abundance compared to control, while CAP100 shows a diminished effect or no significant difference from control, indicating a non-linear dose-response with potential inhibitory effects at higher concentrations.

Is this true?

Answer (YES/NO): YES